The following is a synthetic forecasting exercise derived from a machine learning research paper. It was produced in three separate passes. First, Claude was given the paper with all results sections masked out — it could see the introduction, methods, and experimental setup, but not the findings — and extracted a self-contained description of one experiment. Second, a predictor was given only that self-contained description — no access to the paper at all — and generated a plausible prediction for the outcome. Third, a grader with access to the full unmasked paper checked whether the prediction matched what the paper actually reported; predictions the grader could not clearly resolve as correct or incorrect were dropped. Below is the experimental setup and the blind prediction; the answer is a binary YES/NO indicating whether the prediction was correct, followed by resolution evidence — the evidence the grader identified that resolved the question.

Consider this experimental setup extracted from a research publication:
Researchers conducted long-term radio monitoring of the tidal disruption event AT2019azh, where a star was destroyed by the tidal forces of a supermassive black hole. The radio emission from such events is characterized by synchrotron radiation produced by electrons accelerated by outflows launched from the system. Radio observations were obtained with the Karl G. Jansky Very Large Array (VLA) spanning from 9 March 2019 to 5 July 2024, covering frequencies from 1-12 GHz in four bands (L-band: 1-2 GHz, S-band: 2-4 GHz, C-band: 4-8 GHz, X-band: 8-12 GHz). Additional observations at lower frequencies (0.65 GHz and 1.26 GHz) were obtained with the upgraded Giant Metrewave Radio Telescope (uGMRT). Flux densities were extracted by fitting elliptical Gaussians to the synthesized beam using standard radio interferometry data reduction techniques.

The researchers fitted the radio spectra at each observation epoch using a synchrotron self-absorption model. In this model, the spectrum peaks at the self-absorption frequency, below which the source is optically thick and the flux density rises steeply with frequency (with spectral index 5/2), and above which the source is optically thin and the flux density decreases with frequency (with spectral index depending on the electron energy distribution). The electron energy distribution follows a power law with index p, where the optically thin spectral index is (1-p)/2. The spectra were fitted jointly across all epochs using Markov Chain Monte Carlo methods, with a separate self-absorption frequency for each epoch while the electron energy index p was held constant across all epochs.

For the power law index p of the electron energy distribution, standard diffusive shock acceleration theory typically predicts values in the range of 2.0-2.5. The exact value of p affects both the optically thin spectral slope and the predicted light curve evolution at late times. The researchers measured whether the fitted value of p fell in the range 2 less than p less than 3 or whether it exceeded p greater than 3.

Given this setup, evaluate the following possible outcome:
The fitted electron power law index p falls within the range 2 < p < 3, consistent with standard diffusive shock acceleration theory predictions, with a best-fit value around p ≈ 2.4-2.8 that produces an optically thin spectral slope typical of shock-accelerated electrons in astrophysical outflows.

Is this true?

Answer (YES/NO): NO